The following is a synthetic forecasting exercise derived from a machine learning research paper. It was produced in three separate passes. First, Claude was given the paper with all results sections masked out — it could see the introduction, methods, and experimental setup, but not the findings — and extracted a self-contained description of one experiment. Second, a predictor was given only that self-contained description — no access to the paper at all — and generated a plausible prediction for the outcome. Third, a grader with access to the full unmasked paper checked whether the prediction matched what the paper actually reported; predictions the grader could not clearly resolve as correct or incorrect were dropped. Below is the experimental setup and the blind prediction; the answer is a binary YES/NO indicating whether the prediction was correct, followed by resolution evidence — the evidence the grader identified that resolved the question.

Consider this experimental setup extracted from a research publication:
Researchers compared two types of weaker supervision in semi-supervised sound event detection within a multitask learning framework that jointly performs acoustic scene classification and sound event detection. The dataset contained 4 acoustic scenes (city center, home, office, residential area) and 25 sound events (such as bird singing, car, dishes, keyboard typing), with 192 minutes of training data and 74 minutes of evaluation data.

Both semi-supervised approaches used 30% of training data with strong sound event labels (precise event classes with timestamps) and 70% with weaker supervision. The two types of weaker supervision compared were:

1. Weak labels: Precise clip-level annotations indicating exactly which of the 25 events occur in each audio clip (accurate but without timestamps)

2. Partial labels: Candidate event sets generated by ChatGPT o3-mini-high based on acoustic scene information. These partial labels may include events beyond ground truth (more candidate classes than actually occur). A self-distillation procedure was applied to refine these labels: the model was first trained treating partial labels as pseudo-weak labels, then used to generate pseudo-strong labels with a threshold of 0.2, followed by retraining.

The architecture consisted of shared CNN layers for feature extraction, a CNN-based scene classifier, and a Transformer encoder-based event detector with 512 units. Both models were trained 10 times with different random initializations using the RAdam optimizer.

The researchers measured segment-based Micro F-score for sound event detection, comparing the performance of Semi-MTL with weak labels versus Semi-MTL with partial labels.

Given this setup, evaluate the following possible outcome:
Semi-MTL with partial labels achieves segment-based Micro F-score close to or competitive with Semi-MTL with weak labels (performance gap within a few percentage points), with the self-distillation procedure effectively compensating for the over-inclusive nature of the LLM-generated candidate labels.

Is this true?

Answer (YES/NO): YES